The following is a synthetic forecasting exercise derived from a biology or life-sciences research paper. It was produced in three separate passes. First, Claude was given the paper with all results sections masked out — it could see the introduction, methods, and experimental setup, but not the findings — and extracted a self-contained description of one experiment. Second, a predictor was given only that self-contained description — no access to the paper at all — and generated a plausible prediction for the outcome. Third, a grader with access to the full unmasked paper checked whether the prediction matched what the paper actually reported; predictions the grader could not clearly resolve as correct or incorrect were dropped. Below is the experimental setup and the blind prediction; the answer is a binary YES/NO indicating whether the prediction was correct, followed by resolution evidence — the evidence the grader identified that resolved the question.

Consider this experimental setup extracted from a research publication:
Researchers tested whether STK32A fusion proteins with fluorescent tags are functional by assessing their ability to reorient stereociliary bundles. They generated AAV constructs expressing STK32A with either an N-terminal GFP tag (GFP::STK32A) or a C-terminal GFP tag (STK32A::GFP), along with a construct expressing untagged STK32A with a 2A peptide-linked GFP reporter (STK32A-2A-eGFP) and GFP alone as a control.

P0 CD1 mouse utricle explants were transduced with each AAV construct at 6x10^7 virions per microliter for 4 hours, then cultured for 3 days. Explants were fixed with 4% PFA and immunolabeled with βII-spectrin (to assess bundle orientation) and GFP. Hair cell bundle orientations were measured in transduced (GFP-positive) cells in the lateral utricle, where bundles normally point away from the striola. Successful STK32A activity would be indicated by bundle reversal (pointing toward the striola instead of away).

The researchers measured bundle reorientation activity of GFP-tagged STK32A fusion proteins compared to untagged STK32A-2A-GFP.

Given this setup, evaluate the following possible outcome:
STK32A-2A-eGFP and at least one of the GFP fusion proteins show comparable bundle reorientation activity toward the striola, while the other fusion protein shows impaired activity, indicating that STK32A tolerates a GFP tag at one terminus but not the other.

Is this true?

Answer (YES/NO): YES